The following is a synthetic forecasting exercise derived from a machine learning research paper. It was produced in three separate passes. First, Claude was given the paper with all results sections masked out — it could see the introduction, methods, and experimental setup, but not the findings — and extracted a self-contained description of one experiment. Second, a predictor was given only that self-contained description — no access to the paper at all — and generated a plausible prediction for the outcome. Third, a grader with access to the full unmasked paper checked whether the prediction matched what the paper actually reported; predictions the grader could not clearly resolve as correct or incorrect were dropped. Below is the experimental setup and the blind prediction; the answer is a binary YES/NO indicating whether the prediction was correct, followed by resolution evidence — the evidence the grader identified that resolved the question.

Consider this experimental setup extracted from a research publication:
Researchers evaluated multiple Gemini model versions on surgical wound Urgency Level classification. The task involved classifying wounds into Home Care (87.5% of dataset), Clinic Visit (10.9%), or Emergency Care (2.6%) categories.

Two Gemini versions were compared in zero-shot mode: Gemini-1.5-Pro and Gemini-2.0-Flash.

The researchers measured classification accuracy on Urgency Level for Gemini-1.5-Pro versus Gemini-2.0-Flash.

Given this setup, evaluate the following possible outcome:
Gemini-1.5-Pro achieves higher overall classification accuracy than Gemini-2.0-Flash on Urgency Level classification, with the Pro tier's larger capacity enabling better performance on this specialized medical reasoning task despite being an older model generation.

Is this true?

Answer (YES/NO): YES